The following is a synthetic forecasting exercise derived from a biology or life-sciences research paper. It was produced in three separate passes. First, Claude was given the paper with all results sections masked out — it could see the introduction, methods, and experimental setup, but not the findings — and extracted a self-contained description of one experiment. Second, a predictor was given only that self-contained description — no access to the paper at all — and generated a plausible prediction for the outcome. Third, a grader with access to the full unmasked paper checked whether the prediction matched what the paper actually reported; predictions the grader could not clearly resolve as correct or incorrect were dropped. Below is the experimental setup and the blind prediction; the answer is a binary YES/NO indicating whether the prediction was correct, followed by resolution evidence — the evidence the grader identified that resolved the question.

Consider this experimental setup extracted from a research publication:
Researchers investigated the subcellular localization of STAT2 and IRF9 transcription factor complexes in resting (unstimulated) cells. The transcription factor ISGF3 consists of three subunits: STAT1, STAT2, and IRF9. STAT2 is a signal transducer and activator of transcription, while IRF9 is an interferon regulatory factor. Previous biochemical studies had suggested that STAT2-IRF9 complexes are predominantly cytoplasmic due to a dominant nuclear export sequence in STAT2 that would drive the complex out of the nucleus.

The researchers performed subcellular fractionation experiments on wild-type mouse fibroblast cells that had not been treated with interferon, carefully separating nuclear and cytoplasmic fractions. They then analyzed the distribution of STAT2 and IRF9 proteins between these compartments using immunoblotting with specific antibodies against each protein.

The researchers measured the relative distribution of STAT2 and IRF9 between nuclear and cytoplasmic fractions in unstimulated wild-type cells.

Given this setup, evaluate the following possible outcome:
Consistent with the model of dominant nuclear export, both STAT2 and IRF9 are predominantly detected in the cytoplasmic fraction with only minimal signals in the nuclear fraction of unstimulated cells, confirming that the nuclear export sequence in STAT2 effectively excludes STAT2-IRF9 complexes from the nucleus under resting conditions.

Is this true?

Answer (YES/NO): NO